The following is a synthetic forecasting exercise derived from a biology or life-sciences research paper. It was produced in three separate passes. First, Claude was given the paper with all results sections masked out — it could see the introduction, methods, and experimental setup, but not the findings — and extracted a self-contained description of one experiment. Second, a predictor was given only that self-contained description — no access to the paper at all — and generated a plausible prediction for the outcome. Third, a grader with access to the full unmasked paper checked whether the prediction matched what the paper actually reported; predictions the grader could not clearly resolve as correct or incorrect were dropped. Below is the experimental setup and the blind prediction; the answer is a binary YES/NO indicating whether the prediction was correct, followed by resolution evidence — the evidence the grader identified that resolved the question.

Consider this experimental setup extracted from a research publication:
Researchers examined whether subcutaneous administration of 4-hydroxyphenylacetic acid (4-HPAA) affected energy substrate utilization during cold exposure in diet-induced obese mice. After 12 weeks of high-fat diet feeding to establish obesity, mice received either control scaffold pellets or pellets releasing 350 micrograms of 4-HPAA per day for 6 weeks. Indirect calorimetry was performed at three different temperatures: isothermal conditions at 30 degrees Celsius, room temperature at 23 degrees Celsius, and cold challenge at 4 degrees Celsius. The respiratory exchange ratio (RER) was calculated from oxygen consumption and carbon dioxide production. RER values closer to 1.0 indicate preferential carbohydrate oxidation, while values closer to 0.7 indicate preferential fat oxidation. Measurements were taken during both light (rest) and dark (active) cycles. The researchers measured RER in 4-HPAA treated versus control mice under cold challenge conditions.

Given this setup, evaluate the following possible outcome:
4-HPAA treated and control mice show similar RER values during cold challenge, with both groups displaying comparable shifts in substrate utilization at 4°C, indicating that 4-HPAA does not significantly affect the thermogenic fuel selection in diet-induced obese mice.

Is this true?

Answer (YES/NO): NO